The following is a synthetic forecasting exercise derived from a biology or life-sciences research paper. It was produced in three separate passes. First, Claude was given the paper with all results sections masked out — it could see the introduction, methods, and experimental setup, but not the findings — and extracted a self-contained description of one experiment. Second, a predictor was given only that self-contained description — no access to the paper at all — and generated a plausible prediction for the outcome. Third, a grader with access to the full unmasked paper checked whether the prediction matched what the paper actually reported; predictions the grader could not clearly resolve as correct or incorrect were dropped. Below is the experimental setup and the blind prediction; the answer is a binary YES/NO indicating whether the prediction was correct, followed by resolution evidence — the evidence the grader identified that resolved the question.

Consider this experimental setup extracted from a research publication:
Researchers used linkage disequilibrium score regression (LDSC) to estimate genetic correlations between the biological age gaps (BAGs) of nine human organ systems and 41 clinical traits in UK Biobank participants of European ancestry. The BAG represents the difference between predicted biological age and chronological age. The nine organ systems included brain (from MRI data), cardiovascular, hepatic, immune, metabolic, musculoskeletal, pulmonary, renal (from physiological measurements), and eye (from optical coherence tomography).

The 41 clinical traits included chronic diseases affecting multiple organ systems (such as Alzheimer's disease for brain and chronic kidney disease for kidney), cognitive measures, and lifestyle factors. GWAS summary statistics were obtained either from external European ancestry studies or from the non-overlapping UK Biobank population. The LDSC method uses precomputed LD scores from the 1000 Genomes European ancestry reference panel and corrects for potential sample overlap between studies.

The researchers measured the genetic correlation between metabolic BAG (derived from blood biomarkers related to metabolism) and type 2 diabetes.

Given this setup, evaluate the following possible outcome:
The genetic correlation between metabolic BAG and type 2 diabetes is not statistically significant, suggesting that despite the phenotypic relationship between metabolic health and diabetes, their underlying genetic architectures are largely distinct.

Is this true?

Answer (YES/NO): NO